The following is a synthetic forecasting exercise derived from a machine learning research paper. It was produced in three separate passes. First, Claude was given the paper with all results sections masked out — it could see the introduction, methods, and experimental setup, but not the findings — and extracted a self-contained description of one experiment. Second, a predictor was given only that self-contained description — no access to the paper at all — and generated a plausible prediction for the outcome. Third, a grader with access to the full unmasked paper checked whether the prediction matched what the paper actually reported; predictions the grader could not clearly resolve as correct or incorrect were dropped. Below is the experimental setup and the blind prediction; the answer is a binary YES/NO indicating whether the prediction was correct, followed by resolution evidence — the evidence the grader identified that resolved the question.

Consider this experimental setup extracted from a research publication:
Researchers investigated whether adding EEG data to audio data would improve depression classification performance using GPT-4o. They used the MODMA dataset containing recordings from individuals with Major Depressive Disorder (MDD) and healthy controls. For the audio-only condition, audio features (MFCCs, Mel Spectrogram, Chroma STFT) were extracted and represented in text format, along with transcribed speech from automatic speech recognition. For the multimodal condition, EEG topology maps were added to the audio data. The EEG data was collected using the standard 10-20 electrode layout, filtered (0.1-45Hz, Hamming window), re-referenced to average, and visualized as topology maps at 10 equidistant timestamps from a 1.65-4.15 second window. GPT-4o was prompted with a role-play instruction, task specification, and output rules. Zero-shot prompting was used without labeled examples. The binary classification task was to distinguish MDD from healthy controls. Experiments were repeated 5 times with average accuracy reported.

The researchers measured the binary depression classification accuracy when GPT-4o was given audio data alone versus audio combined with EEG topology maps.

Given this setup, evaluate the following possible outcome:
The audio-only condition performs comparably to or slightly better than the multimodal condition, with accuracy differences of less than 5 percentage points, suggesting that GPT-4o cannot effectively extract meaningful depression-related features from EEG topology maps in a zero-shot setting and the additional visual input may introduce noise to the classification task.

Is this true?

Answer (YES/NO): NO